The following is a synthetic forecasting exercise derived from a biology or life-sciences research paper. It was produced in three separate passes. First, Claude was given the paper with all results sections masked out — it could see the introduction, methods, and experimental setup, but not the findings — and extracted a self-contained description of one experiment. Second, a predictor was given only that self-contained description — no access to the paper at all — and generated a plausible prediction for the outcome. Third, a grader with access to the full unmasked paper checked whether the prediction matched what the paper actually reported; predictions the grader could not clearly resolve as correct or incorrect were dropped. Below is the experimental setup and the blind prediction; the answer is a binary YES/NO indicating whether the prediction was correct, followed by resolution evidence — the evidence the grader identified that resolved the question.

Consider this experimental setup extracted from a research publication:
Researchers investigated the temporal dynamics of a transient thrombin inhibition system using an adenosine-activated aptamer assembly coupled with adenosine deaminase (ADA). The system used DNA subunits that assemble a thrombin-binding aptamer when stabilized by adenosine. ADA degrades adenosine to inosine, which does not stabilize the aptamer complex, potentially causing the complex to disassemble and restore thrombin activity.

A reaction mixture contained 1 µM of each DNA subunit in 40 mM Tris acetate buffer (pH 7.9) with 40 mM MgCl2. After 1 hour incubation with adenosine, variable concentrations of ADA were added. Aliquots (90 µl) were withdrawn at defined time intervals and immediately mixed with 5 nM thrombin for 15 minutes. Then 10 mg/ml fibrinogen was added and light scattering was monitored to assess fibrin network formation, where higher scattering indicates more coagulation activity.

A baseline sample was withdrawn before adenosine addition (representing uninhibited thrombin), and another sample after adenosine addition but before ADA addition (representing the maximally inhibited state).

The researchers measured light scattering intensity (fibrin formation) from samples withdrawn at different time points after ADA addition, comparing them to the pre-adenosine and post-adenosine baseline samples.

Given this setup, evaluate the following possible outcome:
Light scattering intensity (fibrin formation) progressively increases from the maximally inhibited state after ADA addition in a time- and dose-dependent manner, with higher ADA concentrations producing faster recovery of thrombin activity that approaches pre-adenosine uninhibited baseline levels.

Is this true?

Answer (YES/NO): YES